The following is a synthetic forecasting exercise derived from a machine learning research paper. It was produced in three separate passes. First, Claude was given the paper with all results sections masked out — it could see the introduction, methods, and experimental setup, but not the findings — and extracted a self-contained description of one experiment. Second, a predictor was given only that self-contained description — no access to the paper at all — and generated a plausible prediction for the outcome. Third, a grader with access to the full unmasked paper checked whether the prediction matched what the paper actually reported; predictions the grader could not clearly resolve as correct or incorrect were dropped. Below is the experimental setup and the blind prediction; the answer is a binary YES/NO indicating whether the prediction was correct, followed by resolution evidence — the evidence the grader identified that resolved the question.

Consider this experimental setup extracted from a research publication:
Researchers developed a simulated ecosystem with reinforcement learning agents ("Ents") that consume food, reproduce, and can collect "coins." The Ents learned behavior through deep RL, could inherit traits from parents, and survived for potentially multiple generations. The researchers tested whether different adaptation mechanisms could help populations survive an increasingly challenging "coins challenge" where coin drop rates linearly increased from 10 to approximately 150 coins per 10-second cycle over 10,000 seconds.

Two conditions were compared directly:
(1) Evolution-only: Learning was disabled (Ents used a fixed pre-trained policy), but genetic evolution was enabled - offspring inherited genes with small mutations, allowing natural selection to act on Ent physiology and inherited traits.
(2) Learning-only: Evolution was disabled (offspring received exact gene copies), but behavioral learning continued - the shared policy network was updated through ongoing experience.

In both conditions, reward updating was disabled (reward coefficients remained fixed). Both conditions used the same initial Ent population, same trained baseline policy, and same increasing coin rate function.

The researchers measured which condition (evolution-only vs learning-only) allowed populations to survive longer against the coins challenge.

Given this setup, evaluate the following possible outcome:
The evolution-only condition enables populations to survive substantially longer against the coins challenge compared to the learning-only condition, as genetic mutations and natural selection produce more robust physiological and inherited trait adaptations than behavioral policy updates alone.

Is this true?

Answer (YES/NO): NO